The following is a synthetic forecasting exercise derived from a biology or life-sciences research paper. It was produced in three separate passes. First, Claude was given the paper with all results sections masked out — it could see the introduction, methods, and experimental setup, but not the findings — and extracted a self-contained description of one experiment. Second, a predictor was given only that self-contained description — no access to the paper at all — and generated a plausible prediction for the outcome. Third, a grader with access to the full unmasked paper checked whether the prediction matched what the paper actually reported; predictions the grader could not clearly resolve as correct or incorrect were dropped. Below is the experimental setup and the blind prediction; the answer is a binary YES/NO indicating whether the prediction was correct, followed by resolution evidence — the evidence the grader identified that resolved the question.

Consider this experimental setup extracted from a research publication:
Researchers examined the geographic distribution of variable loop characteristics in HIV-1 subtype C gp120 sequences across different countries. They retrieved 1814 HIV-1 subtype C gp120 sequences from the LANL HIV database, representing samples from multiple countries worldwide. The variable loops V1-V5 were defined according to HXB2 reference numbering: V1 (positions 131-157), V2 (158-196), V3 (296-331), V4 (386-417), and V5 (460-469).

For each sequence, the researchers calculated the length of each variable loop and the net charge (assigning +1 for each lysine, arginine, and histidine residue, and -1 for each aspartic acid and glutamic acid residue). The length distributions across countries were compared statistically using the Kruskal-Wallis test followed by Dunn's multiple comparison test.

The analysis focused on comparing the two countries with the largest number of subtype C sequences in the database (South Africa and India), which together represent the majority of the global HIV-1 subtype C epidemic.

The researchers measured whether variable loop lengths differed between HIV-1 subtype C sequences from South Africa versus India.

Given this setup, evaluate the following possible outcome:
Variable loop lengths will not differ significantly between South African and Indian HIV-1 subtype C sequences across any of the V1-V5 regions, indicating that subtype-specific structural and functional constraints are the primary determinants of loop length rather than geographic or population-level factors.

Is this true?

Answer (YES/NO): NO